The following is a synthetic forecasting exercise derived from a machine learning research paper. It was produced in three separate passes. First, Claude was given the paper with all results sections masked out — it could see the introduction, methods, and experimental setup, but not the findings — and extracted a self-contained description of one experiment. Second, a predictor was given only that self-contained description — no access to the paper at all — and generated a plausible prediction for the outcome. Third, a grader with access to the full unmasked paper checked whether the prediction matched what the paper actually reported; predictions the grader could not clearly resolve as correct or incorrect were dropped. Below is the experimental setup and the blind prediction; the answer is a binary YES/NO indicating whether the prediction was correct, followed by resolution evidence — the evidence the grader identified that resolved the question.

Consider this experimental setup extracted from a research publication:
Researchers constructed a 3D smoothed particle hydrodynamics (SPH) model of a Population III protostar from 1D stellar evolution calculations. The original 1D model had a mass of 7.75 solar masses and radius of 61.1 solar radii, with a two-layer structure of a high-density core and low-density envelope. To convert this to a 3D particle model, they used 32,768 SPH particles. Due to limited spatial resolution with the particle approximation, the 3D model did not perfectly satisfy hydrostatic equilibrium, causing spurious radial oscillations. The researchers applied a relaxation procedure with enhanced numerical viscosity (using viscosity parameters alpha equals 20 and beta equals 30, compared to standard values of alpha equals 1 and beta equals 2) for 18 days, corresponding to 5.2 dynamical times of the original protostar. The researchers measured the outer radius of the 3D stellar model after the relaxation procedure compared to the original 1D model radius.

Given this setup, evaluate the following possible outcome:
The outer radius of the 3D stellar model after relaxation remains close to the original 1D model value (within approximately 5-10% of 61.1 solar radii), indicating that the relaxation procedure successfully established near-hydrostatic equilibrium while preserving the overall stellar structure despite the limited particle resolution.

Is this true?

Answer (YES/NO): NO